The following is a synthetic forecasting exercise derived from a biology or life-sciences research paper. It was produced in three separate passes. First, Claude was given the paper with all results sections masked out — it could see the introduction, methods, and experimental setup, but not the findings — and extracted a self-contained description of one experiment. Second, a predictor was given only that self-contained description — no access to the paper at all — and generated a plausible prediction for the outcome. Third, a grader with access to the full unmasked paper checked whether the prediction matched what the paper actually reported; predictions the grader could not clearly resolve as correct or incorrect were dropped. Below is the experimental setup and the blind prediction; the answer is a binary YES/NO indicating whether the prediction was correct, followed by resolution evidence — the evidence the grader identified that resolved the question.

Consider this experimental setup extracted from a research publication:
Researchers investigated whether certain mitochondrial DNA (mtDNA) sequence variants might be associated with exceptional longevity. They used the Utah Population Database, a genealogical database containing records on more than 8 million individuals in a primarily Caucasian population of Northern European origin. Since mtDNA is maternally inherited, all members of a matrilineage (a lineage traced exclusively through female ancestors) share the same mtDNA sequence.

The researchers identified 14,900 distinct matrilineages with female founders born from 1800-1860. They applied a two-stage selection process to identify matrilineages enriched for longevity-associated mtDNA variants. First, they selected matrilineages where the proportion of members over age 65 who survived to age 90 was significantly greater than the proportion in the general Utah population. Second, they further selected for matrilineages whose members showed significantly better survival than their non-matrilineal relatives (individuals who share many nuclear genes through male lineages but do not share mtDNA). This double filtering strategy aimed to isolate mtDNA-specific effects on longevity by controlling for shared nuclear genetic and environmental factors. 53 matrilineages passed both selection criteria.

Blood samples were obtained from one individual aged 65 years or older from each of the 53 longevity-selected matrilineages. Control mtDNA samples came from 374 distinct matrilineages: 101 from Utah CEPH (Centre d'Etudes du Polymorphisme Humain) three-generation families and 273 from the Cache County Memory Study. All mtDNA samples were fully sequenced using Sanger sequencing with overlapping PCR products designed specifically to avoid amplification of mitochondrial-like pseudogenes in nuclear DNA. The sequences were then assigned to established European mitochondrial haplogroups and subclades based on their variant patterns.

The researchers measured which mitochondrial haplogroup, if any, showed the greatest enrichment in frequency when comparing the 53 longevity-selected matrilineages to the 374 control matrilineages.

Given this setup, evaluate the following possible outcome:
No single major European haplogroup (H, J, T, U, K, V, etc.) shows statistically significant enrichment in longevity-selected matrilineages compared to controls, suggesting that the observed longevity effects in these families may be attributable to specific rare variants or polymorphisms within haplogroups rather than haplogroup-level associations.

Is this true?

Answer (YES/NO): NO